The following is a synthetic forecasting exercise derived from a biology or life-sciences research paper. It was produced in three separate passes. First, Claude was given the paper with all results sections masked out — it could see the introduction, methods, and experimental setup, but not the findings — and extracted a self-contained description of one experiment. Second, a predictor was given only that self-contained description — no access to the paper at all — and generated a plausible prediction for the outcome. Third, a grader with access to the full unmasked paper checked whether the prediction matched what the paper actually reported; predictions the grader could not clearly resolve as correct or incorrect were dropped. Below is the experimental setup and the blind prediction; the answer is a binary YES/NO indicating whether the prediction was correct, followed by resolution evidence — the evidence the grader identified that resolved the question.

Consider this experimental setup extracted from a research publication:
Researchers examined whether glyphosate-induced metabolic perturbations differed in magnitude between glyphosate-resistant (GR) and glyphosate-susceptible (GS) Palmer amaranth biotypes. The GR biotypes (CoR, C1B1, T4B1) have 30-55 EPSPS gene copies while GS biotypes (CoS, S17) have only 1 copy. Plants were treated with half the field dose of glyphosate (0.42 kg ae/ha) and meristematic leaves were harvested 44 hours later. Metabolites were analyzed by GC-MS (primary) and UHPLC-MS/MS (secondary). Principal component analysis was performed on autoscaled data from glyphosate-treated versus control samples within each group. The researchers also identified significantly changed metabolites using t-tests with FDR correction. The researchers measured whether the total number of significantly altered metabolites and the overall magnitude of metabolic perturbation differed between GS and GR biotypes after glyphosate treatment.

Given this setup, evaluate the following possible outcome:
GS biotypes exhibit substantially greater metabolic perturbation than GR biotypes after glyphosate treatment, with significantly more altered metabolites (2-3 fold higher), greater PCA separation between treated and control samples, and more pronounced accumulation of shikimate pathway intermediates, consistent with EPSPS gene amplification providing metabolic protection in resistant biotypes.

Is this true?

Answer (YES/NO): NO